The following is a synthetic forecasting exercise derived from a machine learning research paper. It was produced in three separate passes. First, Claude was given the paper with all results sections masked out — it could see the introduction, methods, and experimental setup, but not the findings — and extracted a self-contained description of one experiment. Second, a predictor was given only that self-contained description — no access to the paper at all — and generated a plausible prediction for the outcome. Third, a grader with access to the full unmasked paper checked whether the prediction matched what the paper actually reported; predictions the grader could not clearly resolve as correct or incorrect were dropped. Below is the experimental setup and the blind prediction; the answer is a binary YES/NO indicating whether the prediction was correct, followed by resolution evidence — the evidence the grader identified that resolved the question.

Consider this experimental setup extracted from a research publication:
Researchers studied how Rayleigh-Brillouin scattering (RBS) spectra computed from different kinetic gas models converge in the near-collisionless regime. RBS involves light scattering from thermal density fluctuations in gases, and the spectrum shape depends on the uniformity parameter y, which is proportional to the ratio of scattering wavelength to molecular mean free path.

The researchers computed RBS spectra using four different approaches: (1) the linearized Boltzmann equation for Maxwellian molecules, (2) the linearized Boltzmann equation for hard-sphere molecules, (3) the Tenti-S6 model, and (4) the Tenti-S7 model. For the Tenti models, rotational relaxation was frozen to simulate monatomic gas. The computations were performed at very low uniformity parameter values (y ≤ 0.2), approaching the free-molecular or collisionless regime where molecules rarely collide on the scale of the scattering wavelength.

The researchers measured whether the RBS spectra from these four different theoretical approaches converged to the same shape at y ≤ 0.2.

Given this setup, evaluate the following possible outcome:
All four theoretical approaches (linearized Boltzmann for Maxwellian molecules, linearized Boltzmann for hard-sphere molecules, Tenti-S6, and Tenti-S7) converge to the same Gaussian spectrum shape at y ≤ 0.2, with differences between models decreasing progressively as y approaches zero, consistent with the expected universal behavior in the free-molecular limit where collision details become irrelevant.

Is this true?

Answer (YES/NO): NO